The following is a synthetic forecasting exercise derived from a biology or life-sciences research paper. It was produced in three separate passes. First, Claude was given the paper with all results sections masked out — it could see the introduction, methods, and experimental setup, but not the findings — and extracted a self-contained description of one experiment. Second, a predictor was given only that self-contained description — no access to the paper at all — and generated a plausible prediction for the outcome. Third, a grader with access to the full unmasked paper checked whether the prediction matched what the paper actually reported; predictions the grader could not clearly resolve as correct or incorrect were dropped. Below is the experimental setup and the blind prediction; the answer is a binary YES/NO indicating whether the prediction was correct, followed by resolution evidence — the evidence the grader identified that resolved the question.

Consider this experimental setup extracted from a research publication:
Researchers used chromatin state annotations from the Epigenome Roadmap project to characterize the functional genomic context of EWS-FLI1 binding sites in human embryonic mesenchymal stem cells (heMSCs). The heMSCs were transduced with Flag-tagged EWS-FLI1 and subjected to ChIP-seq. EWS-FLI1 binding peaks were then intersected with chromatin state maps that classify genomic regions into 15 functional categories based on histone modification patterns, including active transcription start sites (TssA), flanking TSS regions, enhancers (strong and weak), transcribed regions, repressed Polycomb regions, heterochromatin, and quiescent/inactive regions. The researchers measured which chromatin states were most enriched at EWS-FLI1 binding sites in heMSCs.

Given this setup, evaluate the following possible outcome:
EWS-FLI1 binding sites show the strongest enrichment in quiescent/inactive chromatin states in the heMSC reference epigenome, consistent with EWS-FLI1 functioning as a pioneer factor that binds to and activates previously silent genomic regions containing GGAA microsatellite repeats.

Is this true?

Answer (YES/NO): YES